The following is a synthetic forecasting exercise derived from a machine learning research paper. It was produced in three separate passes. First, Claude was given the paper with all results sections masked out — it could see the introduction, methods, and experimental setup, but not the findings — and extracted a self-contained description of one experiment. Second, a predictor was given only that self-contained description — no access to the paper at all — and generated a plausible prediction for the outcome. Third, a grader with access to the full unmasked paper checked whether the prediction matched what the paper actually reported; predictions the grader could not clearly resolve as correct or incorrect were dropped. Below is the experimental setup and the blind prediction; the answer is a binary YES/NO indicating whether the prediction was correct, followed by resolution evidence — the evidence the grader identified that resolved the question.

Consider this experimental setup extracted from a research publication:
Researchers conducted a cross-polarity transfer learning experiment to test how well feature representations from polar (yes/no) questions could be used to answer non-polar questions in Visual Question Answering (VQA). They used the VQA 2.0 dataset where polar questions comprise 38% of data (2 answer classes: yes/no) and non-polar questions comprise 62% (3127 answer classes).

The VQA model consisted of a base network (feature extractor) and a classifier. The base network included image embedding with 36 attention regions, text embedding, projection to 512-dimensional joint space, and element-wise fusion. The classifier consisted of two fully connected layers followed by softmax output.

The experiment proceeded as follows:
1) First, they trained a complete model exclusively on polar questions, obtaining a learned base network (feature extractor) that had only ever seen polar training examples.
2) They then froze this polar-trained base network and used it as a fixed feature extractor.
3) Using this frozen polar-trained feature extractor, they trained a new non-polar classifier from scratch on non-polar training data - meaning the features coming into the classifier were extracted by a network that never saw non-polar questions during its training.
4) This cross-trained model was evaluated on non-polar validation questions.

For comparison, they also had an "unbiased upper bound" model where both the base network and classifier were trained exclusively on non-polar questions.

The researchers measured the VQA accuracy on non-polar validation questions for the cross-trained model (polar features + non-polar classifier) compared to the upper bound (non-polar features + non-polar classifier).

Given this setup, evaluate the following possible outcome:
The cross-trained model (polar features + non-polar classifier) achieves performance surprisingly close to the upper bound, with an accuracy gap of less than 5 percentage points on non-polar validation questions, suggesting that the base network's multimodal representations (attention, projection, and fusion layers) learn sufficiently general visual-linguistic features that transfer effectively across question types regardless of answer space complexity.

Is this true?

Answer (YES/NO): NO